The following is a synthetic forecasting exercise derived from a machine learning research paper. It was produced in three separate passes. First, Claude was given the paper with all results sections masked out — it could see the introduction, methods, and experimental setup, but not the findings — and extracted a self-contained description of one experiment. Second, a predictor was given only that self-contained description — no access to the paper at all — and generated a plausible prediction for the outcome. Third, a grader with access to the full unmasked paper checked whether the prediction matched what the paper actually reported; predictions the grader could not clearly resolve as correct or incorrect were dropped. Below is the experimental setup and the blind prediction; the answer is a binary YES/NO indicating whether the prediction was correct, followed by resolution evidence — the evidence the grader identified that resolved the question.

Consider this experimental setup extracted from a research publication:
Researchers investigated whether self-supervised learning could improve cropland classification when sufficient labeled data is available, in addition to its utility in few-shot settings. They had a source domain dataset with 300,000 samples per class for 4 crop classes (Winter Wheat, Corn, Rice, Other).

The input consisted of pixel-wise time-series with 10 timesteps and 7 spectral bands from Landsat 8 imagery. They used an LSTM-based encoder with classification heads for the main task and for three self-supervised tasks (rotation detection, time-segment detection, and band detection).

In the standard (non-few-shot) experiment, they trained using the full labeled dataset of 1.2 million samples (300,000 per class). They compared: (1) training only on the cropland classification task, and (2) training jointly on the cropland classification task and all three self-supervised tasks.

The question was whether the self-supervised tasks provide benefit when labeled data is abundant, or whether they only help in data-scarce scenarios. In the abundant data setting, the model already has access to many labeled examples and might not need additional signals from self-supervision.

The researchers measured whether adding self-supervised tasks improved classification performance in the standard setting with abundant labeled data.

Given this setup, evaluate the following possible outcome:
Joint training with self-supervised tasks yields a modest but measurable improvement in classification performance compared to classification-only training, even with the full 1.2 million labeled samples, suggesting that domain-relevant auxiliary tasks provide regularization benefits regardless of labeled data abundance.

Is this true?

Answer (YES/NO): YES